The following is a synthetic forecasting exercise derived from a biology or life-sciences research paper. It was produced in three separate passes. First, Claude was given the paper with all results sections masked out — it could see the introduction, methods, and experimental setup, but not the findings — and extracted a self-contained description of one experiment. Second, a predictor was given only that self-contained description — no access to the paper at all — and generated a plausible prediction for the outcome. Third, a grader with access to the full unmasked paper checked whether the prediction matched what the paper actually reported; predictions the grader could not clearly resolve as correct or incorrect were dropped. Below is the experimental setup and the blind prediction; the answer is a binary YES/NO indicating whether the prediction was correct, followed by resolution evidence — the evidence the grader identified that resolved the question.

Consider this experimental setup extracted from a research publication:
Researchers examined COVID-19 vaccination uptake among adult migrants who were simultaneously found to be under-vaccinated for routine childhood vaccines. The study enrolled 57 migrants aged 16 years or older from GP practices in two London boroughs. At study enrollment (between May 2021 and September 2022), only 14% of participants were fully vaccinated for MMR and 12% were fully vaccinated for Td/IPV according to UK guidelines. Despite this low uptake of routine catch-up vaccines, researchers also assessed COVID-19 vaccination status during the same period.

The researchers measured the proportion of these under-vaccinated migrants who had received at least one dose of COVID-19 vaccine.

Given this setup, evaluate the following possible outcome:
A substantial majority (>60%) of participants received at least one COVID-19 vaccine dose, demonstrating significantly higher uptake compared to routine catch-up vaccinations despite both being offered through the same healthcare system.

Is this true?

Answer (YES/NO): YES